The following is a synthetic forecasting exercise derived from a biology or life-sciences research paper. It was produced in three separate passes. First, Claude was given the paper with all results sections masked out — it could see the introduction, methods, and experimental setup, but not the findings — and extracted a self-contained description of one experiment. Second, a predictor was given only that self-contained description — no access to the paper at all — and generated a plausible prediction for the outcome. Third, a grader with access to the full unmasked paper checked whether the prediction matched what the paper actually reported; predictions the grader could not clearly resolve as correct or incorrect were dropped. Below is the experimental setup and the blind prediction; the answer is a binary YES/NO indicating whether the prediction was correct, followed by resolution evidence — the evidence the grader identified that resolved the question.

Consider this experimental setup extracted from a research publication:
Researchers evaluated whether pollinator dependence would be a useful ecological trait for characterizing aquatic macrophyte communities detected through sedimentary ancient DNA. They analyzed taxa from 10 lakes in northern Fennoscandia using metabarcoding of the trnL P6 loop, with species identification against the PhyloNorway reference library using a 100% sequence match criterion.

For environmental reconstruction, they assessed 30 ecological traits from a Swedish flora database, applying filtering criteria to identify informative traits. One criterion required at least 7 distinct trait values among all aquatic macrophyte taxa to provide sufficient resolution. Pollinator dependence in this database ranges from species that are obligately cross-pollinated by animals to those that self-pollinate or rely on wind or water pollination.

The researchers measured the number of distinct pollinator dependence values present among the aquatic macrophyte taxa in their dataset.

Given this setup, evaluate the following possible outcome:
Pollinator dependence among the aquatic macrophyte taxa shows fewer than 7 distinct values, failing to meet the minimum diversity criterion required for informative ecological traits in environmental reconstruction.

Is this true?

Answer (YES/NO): YES